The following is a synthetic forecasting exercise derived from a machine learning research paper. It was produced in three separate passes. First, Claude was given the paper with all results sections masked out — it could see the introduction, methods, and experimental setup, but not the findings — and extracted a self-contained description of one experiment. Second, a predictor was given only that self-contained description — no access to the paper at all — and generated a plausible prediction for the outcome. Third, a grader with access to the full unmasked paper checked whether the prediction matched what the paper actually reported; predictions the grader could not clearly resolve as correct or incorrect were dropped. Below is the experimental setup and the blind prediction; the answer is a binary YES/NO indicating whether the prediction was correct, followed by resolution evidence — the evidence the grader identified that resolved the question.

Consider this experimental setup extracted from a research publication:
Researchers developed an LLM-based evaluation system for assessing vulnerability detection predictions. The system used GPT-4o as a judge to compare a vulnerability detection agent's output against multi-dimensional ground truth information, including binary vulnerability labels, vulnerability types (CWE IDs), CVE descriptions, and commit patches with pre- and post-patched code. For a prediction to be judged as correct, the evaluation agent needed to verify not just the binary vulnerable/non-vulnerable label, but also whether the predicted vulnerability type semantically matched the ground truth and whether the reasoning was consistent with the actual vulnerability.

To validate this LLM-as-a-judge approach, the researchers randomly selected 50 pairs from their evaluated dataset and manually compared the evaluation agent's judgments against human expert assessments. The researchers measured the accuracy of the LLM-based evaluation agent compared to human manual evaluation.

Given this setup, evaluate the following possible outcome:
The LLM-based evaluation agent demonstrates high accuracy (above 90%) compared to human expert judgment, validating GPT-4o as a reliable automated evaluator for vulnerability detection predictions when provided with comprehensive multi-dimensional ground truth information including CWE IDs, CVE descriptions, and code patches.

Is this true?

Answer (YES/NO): YES